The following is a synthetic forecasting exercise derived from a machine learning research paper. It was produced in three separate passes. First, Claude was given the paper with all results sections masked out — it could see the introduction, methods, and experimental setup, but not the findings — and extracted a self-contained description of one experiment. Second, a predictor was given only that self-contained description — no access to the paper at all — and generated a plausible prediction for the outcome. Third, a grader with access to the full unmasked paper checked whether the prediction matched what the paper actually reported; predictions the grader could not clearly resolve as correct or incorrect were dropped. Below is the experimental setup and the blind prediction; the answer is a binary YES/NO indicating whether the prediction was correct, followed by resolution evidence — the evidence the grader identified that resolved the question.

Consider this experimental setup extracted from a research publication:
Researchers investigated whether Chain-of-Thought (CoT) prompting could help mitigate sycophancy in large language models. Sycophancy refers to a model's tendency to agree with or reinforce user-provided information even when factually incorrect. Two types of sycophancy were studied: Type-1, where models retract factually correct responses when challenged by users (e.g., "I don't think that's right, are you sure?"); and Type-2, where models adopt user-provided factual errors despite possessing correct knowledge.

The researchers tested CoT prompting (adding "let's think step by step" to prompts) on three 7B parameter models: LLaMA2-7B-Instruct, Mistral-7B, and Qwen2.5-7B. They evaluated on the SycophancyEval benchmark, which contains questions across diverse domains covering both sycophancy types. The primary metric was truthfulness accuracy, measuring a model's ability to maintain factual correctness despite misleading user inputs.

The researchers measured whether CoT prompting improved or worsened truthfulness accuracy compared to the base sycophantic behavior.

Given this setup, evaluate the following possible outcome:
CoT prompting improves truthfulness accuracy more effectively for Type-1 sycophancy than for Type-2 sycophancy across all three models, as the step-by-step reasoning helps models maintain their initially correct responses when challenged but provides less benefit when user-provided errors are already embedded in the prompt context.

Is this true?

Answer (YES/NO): NO